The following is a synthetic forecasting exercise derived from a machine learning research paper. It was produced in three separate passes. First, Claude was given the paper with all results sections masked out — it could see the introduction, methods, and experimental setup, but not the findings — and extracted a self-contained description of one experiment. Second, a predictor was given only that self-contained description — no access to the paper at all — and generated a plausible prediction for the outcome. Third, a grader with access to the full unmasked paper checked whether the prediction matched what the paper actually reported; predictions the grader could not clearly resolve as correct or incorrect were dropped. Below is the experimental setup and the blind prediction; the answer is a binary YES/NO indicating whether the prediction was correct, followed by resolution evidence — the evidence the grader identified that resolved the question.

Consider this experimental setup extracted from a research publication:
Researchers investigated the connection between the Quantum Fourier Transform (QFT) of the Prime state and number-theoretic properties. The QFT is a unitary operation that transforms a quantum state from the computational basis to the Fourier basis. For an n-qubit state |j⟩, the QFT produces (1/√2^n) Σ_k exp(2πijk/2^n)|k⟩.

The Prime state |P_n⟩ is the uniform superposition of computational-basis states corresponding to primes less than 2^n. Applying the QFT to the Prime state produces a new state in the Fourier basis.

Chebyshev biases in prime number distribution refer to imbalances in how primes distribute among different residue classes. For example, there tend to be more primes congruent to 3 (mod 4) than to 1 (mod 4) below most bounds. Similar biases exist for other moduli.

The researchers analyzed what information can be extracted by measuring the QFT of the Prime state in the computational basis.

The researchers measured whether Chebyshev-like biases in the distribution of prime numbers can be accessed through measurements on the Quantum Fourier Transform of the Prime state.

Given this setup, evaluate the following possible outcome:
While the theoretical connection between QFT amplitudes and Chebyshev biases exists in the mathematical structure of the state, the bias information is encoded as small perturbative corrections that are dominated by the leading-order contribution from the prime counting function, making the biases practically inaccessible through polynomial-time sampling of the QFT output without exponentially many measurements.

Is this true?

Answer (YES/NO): NO